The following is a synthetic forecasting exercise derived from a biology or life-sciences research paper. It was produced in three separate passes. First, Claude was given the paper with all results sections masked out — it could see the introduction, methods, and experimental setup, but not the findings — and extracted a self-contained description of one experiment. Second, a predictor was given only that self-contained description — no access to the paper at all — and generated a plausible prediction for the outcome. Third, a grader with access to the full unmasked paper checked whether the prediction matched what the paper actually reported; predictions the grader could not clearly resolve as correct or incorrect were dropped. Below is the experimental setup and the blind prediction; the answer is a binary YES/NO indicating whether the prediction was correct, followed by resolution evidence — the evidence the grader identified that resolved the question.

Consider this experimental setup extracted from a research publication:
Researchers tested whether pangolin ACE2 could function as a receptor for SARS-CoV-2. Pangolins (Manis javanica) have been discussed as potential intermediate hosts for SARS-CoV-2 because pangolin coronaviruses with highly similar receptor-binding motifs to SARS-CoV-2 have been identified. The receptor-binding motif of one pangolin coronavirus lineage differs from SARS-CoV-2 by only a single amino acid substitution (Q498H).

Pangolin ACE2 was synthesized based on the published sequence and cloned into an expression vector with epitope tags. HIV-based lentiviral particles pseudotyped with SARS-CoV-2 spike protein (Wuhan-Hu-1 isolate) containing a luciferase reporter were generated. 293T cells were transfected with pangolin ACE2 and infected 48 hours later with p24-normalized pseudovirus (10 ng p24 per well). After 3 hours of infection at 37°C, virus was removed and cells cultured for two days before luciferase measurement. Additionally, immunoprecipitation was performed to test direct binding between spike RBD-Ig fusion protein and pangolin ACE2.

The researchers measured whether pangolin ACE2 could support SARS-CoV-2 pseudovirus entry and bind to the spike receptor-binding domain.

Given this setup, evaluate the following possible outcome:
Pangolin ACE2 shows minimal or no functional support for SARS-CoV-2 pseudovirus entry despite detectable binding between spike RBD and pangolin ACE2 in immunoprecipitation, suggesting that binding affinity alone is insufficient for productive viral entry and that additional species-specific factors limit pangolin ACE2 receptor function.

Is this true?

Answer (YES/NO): NO